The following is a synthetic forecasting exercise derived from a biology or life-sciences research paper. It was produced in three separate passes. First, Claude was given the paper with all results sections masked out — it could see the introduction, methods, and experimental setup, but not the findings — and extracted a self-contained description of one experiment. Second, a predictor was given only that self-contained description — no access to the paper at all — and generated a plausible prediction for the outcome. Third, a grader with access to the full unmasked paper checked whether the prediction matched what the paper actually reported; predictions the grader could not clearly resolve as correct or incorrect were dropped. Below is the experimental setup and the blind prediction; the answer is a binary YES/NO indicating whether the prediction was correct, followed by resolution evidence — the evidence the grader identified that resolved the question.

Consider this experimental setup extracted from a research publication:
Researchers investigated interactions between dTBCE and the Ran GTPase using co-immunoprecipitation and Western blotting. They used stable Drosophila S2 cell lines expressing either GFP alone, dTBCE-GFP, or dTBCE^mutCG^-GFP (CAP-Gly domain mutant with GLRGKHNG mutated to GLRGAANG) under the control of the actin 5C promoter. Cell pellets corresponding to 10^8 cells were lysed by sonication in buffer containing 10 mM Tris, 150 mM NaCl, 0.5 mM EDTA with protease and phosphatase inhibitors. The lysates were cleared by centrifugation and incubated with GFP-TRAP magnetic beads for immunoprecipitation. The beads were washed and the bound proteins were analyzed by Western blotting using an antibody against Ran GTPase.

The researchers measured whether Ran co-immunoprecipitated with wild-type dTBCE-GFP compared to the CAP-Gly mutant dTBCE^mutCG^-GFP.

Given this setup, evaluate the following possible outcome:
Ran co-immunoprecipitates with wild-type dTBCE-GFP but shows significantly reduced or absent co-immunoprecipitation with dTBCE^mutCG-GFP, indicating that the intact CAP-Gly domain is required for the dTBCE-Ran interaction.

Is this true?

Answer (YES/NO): YES